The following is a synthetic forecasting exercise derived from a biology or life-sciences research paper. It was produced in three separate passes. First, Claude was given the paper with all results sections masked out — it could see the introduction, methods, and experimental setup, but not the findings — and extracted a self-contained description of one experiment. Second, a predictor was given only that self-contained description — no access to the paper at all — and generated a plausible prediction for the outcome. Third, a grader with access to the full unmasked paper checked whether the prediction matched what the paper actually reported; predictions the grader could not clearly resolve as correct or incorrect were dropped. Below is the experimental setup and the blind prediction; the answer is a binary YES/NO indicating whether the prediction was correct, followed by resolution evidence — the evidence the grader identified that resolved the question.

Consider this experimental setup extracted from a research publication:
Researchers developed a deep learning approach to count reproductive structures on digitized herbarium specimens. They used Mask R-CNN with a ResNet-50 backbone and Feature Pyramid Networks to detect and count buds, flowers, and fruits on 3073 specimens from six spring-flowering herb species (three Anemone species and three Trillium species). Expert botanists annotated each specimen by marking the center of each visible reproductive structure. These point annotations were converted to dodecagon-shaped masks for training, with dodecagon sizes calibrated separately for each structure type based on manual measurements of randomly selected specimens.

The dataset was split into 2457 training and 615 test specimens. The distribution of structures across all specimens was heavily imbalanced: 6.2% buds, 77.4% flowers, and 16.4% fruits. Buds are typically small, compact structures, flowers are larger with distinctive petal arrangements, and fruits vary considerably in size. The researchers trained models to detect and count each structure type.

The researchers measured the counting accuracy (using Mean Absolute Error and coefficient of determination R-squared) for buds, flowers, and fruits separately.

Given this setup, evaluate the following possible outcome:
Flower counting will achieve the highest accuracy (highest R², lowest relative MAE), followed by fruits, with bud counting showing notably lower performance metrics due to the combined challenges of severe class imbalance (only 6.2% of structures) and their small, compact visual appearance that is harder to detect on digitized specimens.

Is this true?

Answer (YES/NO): YES